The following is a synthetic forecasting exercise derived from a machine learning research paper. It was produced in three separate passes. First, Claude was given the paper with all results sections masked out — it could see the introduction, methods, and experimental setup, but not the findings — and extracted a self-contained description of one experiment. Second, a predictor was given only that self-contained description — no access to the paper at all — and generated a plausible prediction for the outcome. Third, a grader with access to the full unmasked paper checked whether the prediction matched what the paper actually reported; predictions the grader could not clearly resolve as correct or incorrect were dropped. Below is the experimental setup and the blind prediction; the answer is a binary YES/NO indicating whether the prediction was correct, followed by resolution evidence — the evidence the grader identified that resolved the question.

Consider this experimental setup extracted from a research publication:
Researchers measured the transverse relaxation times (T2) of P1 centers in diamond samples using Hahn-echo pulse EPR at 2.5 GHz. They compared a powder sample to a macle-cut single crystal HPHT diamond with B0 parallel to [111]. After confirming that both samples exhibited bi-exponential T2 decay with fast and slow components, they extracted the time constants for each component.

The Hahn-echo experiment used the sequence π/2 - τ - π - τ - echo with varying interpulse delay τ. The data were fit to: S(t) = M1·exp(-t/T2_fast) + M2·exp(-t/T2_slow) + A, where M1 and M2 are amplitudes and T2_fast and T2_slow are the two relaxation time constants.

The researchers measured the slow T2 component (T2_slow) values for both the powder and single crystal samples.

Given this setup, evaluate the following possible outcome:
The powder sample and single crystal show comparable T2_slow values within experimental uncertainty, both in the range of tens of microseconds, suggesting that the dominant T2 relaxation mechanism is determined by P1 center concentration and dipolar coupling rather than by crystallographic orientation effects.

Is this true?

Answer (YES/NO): YES